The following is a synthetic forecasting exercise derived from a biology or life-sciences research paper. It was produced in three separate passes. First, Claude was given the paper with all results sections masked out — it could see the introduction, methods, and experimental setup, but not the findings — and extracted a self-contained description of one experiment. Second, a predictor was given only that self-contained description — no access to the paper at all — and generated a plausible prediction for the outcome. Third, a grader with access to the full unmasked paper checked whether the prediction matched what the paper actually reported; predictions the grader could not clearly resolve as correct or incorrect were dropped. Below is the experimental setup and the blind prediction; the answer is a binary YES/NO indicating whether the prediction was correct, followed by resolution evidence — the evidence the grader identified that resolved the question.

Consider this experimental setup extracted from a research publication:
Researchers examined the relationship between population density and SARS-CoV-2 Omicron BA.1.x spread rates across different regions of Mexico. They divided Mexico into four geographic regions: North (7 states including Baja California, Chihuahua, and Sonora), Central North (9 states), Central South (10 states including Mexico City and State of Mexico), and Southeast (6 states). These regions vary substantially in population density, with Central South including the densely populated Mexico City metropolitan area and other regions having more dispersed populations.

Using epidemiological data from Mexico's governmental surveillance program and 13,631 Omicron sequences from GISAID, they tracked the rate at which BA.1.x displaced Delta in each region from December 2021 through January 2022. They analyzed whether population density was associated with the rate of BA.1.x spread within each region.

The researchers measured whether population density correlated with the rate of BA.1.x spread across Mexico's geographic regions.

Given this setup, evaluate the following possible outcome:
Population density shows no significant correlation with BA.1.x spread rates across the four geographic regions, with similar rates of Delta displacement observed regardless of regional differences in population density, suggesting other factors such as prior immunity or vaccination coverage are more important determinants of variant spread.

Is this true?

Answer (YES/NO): NO